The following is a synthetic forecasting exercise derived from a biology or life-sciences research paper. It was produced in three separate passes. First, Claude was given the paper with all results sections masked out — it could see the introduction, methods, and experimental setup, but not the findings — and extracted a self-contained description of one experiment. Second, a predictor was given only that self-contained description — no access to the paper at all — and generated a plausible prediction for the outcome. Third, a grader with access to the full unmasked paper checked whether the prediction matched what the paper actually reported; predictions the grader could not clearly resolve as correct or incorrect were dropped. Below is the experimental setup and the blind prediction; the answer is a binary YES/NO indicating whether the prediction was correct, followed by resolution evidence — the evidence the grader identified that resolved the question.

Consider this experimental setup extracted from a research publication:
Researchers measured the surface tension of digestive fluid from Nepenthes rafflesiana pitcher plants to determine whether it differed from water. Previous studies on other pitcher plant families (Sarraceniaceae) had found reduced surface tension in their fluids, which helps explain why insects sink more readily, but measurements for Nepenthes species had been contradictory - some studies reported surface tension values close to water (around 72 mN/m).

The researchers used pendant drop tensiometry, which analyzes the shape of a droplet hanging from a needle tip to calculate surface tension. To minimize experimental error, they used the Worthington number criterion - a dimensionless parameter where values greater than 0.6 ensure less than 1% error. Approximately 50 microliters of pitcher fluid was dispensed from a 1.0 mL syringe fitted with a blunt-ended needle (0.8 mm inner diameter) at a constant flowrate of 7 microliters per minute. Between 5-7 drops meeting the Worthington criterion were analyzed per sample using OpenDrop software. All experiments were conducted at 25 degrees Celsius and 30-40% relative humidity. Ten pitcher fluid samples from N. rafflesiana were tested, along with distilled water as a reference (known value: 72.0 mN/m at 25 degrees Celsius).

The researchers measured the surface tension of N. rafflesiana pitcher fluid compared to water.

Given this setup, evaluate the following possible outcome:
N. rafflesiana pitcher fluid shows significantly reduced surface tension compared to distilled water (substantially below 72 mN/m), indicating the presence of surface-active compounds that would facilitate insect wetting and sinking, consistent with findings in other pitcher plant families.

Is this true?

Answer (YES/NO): YES